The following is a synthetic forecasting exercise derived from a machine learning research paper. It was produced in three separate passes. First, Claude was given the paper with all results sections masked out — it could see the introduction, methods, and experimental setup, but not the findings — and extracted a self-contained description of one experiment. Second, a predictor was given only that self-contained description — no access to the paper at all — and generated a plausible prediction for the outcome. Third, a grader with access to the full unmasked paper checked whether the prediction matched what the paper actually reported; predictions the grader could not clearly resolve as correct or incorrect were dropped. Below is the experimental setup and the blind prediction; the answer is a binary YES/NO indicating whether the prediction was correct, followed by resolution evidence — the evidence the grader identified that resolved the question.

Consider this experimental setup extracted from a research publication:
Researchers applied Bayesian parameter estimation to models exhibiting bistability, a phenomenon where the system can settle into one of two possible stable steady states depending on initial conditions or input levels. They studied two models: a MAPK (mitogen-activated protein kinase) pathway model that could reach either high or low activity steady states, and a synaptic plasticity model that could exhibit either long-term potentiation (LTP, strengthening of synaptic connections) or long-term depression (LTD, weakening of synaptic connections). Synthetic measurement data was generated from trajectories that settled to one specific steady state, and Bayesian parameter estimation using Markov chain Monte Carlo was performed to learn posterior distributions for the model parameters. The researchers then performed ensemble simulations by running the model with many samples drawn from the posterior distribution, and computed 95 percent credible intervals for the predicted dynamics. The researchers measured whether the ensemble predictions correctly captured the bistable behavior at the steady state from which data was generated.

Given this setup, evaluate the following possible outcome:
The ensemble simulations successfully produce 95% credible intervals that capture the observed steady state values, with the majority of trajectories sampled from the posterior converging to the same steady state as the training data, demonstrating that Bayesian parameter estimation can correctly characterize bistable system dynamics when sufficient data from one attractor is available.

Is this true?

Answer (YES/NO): NO